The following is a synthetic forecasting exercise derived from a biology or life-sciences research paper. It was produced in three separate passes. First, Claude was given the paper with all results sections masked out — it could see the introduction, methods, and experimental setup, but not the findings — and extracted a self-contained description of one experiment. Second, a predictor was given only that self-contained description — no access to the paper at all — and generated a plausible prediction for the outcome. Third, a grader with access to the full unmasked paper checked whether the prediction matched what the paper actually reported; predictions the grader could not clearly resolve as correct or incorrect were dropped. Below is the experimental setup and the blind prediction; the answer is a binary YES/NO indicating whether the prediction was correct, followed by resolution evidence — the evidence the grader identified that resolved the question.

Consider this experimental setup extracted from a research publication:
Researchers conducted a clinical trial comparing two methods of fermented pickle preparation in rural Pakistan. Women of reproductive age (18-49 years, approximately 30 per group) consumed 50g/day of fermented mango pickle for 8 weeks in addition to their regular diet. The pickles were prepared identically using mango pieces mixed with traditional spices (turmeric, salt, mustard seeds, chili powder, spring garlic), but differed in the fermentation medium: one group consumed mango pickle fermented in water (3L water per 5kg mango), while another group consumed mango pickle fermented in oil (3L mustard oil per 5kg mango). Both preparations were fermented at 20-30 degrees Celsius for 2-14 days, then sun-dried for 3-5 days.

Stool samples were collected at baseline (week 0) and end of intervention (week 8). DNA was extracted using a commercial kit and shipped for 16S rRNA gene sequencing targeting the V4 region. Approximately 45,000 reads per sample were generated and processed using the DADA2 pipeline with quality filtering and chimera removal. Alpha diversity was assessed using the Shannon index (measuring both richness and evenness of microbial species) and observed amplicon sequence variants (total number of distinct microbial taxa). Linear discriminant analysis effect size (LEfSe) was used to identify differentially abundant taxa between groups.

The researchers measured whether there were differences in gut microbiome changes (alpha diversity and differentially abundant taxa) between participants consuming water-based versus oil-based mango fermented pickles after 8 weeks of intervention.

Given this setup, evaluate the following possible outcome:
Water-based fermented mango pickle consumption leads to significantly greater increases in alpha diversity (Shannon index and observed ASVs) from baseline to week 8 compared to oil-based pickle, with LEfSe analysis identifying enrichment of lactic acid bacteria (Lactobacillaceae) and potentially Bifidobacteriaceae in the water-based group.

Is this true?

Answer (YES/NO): NO